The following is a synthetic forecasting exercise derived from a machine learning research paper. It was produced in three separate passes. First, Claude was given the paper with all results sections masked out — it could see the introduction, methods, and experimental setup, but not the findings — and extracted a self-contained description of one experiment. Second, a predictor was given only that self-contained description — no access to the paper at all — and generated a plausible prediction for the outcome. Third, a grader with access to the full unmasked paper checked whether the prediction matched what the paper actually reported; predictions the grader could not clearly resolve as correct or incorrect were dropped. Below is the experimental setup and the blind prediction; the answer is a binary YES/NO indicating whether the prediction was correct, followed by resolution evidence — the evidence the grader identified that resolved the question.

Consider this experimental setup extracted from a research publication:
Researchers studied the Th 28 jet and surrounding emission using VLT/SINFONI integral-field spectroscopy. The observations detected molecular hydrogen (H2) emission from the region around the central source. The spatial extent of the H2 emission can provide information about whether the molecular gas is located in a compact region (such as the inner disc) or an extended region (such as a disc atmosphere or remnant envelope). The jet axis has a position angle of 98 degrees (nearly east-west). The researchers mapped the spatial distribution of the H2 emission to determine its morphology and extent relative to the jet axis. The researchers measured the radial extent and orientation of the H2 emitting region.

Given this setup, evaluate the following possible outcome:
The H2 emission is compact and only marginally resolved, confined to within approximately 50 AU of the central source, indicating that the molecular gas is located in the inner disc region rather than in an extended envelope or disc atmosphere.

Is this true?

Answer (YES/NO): NO